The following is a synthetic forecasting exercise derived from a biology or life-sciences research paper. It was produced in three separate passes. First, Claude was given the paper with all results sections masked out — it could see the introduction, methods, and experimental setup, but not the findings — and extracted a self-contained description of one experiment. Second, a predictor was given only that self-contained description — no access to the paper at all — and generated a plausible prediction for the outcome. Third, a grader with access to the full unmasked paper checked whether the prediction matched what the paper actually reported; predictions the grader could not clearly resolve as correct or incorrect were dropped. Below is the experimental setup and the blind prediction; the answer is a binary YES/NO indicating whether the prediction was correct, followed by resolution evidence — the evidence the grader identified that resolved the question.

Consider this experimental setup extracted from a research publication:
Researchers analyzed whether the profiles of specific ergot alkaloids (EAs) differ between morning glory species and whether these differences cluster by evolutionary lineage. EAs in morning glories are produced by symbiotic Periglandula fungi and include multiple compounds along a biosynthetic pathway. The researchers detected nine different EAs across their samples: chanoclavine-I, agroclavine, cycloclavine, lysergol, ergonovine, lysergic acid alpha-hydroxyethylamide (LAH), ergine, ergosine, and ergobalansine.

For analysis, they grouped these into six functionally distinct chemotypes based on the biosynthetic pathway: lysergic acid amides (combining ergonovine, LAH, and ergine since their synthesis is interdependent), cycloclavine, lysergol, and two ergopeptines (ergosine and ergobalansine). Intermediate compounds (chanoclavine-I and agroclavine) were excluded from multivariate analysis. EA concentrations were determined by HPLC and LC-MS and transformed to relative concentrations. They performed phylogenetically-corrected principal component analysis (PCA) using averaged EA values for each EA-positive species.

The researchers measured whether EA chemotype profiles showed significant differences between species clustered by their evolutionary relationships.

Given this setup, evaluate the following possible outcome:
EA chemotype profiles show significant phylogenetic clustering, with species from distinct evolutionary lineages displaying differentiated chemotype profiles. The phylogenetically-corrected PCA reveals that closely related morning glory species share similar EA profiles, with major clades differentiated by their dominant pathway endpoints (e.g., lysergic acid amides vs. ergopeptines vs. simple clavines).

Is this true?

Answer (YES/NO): YES